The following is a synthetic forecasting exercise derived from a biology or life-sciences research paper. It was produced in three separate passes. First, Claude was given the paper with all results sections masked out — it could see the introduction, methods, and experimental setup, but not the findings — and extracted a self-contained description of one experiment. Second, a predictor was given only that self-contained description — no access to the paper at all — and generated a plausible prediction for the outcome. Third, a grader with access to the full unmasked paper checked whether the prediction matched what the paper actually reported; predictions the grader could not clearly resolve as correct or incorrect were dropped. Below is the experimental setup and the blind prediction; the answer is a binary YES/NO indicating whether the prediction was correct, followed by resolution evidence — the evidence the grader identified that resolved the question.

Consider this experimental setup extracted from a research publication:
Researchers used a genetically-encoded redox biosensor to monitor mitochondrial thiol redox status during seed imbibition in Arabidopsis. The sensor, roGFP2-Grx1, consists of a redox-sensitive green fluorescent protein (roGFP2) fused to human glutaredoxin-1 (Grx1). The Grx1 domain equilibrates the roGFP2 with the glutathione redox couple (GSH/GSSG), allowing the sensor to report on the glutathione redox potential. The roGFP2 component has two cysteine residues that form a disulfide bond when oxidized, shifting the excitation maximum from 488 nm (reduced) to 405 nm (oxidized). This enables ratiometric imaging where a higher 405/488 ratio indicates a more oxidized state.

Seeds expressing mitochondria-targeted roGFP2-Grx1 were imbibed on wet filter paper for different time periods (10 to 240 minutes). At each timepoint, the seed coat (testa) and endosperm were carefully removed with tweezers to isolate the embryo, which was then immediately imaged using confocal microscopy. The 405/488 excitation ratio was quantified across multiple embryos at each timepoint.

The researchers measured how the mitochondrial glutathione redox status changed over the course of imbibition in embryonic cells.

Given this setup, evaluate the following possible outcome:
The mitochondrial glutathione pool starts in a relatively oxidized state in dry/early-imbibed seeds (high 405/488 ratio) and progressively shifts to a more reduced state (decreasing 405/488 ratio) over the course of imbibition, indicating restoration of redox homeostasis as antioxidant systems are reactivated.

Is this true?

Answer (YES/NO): YES